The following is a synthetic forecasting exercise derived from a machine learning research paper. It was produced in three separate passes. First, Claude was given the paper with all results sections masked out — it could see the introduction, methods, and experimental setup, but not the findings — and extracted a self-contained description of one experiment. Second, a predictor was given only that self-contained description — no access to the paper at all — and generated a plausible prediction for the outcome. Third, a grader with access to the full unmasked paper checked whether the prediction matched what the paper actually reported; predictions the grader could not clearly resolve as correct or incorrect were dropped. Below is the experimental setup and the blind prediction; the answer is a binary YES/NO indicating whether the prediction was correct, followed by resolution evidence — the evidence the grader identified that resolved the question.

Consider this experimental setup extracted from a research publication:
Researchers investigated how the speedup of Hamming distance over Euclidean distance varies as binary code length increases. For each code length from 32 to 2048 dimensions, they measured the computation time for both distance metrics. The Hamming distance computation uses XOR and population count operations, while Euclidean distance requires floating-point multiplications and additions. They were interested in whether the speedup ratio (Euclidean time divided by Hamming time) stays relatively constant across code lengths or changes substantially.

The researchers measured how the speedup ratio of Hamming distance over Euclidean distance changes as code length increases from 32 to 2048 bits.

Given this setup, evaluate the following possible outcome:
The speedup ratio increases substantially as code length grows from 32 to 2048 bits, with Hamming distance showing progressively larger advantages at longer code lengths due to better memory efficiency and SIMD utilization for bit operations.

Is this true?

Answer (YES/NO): YES